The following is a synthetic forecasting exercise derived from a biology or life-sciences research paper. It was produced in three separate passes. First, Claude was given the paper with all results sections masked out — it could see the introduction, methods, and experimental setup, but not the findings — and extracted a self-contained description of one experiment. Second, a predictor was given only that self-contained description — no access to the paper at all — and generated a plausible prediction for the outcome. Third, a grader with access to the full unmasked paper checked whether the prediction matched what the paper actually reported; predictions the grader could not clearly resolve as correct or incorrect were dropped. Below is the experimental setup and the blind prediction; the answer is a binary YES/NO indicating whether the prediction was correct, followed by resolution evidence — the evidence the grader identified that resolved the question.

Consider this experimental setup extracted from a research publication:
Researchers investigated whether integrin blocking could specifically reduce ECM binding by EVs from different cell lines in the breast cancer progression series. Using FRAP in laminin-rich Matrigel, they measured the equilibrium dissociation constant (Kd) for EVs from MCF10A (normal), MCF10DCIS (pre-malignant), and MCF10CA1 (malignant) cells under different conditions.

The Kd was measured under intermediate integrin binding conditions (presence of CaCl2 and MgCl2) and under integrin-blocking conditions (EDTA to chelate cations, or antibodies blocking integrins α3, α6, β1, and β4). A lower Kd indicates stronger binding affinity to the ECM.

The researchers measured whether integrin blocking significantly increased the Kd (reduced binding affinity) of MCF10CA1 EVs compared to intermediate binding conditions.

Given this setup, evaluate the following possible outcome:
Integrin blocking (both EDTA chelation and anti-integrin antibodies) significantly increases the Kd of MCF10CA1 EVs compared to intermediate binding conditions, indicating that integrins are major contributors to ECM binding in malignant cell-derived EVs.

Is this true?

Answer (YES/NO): NO